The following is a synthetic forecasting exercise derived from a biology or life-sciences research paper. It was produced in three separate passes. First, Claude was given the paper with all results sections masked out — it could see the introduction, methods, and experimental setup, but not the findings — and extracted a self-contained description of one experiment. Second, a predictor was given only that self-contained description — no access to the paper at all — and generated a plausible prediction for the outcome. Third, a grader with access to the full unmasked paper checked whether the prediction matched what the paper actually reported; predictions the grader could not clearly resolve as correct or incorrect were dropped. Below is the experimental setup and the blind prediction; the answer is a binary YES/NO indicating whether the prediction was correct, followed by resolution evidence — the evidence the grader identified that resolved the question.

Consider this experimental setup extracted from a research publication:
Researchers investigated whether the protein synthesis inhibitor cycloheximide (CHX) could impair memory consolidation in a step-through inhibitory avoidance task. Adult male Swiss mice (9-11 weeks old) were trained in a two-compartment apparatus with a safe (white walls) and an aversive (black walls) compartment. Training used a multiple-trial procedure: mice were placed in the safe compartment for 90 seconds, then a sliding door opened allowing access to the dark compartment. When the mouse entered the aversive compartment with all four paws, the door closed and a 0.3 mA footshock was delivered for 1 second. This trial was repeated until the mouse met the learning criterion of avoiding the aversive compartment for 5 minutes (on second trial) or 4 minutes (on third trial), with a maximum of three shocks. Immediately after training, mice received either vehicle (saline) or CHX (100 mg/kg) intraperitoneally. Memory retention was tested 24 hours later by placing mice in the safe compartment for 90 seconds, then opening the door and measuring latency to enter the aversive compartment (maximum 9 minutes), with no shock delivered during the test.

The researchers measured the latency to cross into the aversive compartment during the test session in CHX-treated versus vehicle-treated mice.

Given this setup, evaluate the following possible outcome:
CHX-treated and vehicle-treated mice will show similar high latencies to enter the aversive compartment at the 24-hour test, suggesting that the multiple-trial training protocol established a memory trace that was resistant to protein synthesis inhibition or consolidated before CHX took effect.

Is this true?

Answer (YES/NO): NO